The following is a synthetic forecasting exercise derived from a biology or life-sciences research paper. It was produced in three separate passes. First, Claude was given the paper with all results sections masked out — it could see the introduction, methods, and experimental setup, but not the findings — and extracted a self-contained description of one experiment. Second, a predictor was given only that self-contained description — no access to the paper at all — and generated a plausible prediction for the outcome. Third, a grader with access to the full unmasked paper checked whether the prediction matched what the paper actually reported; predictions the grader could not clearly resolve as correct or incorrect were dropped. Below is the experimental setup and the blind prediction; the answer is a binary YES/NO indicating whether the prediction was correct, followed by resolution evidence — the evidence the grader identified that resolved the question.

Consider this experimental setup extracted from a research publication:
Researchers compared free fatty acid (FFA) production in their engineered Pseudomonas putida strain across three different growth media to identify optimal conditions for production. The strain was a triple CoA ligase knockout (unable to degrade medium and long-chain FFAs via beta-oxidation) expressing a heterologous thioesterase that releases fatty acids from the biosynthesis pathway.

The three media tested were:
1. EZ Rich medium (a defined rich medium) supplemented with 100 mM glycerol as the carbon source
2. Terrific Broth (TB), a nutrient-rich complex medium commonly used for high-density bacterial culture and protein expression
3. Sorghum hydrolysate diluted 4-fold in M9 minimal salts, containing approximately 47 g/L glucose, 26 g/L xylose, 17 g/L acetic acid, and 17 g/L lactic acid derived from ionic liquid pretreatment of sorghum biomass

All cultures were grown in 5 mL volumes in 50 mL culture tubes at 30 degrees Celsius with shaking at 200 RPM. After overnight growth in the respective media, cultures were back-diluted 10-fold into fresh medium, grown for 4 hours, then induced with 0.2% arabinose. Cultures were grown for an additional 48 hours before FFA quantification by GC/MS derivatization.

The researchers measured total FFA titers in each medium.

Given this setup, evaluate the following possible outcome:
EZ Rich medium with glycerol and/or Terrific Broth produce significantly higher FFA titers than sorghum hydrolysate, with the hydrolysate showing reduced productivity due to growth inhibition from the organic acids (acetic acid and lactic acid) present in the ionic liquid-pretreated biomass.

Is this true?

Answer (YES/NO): NO